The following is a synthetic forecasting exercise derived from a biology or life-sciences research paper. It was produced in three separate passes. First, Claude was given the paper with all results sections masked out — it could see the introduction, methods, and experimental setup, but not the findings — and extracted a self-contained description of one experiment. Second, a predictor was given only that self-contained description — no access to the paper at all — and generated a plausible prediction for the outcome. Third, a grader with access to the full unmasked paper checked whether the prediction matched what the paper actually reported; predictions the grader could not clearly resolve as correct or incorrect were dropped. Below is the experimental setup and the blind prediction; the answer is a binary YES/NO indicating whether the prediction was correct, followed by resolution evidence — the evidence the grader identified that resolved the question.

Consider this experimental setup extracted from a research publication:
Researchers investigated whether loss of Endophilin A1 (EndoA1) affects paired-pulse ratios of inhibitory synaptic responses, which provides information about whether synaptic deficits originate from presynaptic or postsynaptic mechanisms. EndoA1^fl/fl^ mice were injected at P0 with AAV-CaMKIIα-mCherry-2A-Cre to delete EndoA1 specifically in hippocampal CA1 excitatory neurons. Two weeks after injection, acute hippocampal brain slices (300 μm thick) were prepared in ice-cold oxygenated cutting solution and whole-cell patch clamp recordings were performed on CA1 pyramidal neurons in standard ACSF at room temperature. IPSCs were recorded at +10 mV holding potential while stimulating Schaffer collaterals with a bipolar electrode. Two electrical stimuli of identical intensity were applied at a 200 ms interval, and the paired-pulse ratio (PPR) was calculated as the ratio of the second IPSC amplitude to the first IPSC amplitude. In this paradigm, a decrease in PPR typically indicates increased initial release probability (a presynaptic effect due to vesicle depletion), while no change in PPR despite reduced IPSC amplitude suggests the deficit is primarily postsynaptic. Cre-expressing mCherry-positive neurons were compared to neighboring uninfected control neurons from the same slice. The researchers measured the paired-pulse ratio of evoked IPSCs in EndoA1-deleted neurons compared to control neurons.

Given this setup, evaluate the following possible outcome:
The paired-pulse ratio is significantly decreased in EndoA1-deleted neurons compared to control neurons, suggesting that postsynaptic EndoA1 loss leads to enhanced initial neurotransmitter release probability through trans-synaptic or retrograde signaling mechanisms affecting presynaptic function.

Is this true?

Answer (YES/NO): NO